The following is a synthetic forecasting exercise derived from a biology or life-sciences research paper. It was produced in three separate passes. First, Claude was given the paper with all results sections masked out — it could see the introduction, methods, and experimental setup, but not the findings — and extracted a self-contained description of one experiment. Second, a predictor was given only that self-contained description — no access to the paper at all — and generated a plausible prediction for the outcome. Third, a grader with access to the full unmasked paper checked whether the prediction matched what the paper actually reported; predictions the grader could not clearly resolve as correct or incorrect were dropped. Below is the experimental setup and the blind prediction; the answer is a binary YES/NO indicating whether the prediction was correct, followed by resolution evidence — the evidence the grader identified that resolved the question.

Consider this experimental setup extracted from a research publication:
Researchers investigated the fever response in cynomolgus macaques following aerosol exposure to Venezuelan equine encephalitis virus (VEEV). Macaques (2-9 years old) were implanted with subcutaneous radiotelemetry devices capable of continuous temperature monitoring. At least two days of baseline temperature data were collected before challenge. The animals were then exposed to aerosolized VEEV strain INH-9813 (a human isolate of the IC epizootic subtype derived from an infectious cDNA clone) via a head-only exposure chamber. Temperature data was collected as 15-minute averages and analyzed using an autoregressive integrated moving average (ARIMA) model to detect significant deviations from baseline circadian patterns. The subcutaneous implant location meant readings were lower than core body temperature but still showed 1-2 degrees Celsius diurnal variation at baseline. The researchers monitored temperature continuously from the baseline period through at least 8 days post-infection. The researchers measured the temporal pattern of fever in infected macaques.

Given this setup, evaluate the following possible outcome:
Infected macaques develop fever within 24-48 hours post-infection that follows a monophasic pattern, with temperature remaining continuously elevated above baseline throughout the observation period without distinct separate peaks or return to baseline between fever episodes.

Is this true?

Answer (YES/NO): NO